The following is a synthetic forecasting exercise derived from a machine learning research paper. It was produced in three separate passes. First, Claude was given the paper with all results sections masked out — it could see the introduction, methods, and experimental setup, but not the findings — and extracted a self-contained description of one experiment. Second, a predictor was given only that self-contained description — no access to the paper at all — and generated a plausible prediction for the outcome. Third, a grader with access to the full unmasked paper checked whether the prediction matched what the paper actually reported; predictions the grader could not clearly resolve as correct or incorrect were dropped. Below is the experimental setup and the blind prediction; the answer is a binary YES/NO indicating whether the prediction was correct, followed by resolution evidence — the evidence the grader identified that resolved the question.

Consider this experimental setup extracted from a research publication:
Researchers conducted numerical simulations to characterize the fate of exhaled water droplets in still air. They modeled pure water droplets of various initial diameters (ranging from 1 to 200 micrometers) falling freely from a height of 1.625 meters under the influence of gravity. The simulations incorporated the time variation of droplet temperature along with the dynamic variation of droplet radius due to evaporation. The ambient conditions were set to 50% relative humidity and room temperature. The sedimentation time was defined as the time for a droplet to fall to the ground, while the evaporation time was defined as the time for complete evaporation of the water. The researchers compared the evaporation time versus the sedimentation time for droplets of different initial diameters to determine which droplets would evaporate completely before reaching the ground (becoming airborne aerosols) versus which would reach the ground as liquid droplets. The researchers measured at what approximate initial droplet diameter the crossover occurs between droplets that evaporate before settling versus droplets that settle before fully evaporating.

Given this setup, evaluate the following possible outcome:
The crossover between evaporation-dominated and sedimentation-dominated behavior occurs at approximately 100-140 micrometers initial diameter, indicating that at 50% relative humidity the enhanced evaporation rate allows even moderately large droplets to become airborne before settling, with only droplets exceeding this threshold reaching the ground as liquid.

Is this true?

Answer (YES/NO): NO